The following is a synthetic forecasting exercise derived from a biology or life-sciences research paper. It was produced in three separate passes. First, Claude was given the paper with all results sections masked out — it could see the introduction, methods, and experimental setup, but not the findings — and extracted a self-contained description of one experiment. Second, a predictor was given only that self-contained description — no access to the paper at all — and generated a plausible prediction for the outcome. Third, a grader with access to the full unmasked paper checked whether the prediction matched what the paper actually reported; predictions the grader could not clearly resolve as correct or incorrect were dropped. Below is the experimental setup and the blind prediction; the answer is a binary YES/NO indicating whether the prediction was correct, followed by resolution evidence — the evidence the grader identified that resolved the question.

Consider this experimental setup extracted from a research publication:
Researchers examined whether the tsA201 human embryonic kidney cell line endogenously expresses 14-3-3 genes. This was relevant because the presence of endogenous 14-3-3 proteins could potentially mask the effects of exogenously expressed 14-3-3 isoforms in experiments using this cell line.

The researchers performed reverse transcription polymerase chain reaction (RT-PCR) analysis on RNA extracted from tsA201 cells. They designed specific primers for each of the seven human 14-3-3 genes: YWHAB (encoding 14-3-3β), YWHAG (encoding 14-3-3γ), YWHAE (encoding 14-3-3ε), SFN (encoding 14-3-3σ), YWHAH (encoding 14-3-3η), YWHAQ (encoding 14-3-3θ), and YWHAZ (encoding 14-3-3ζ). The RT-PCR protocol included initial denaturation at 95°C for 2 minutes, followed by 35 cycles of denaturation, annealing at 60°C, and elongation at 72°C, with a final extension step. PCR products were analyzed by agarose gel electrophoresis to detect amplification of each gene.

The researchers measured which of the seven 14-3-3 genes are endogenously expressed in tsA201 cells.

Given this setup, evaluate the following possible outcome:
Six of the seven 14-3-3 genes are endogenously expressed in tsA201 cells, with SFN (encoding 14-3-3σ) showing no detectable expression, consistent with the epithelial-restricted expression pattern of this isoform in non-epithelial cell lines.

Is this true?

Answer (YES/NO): NO